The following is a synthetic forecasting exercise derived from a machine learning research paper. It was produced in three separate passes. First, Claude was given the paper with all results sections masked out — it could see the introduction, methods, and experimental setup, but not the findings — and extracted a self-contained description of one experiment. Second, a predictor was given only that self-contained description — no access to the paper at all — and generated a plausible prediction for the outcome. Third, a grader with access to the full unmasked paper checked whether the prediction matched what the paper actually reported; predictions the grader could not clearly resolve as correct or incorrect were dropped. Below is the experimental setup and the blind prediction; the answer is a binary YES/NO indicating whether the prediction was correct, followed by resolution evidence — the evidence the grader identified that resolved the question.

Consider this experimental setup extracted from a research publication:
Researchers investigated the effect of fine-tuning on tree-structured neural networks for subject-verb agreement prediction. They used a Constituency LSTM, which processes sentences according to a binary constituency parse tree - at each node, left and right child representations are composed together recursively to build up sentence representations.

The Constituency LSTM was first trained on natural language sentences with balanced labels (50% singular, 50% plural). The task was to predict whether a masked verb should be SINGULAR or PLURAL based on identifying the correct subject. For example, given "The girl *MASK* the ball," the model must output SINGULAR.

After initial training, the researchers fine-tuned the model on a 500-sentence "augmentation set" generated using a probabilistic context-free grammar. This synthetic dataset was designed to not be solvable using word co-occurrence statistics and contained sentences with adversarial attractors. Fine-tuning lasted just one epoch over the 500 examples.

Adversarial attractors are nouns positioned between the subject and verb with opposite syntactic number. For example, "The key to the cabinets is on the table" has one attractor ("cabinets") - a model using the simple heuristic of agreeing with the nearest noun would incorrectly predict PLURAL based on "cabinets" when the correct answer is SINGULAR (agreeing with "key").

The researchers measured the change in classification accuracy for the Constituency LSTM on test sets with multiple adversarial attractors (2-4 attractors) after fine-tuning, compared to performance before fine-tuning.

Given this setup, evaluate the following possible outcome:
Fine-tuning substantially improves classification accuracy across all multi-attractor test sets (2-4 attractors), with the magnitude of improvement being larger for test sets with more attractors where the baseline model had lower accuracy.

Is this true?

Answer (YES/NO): NO